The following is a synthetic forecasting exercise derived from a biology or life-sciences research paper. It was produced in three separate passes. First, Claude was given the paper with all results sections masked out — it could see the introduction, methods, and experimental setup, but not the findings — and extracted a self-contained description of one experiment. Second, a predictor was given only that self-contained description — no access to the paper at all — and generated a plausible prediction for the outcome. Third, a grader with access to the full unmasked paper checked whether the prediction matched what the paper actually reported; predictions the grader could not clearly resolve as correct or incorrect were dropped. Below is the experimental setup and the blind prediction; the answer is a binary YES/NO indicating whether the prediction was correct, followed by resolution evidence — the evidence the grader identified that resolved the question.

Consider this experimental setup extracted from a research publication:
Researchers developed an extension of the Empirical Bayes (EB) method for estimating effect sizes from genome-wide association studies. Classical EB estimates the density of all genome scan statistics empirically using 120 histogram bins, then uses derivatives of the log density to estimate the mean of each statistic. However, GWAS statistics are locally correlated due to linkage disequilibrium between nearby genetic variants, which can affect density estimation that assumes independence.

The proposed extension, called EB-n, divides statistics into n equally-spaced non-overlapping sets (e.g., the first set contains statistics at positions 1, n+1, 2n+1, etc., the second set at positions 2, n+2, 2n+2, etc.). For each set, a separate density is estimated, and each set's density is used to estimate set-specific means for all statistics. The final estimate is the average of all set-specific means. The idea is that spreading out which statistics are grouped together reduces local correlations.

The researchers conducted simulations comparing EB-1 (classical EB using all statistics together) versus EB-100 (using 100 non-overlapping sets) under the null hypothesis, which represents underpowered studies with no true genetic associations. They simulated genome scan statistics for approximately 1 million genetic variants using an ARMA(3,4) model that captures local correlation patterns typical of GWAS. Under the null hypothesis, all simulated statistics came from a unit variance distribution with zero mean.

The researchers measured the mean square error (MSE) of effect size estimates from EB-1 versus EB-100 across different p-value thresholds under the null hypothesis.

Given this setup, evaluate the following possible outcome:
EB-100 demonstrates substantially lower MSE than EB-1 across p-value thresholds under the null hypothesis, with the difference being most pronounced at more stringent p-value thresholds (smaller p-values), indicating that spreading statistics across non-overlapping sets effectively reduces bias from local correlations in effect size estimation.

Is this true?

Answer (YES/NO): NO